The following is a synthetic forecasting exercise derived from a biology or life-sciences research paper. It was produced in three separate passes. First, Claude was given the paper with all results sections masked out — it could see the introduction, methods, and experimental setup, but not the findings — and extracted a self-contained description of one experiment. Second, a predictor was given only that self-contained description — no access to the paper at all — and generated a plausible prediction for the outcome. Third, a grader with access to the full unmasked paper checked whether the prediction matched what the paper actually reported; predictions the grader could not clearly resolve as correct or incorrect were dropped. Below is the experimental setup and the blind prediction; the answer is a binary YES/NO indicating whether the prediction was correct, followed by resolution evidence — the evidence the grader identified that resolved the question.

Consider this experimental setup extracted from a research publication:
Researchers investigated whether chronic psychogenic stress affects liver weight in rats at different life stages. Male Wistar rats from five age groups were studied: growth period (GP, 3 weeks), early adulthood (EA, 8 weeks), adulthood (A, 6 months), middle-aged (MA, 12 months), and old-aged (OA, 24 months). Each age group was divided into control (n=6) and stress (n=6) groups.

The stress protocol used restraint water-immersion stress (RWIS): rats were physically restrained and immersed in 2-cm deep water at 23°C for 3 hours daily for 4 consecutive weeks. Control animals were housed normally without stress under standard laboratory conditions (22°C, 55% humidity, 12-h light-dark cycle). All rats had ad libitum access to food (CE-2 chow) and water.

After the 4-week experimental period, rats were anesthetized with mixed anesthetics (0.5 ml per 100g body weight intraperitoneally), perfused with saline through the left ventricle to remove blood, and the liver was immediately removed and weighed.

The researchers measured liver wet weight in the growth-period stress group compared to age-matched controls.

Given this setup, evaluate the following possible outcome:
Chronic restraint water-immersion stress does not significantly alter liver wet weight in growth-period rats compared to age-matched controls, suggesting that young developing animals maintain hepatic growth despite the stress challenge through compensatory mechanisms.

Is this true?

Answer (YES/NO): NO